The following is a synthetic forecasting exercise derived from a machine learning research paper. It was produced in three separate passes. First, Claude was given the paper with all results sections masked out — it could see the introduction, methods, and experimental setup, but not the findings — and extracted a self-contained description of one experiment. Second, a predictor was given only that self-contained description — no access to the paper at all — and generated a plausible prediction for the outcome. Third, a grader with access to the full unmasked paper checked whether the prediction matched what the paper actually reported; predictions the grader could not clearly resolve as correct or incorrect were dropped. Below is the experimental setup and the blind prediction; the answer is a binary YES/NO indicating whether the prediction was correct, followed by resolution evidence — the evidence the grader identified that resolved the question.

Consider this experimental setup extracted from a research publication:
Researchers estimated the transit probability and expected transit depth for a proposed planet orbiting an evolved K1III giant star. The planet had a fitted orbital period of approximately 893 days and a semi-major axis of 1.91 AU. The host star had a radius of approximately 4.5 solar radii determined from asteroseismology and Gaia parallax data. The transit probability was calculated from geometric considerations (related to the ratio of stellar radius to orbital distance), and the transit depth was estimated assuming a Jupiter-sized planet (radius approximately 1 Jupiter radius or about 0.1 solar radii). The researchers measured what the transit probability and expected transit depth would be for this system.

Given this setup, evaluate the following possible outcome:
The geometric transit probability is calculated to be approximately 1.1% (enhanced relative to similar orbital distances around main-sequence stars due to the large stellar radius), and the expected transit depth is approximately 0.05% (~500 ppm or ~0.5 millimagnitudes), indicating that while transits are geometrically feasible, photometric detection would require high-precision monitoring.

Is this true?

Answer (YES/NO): YES